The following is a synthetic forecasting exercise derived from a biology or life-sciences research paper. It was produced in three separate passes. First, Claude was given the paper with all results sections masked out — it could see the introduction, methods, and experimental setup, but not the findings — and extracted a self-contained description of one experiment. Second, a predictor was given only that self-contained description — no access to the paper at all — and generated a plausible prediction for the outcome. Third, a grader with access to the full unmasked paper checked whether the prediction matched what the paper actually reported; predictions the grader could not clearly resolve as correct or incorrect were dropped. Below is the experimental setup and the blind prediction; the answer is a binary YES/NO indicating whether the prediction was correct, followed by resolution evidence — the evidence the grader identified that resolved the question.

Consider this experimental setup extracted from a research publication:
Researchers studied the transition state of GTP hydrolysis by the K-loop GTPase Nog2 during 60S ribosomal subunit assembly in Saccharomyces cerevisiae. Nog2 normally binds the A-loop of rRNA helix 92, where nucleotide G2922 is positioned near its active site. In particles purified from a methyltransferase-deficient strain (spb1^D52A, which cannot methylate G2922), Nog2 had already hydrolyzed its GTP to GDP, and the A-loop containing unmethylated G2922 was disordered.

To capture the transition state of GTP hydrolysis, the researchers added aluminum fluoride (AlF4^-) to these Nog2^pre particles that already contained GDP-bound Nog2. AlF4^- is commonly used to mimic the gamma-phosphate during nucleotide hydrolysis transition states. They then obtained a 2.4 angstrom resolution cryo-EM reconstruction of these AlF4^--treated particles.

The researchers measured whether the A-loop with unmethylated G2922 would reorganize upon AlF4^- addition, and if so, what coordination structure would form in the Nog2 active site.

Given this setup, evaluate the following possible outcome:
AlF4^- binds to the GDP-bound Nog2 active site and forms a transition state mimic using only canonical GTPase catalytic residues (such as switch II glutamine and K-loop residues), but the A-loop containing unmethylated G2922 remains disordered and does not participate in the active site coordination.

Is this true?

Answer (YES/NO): NO